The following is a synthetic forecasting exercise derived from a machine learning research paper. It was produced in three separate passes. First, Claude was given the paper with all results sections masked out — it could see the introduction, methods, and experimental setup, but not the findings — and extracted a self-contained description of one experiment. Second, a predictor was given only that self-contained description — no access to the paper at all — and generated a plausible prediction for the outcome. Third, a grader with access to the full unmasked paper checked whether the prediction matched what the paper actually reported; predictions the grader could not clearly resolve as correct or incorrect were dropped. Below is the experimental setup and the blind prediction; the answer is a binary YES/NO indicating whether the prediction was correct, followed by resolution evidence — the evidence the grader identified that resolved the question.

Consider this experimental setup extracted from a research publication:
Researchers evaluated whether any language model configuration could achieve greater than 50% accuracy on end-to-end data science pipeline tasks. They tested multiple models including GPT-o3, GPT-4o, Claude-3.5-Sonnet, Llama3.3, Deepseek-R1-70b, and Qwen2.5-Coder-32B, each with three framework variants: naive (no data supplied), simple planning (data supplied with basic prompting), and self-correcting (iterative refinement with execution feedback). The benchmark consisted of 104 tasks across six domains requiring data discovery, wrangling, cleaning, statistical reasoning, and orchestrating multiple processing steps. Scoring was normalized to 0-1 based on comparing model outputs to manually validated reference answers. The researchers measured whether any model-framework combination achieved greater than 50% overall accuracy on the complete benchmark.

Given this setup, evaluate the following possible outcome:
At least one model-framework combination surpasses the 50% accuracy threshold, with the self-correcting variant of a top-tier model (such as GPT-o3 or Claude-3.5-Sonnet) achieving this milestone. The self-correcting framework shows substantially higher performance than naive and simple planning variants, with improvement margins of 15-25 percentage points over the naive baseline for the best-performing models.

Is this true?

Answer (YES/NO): NO